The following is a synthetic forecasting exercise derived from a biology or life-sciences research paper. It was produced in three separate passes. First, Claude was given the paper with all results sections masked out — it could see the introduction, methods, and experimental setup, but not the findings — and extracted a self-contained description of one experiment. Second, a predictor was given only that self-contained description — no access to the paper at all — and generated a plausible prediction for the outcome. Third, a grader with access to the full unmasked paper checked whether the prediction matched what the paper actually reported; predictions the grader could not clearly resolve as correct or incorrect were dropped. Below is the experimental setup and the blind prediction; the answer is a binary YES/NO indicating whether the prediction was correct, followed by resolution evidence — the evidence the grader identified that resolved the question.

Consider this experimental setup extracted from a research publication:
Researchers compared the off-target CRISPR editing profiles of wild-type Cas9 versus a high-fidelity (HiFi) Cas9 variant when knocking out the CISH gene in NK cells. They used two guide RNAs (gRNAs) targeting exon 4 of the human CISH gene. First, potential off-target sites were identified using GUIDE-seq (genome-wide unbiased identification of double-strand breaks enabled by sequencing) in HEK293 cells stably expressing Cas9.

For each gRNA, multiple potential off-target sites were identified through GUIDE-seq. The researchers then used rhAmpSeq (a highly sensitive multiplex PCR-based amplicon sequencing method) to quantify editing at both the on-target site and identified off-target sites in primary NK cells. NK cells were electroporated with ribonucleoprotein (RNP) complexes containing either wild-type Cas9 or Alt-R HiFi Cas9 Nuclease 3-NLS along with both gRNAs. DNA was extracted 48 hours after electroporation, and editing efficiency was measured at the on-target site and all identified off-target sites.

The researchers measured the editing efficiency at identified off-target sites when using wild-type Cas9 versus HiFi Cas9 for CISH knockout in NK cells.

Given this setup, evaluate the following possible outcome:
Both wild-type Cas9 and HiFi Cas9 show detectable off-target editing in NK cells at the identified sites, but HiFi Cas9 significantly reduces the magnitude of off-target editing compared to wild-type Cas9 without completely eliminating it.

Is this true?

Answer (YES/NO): NO